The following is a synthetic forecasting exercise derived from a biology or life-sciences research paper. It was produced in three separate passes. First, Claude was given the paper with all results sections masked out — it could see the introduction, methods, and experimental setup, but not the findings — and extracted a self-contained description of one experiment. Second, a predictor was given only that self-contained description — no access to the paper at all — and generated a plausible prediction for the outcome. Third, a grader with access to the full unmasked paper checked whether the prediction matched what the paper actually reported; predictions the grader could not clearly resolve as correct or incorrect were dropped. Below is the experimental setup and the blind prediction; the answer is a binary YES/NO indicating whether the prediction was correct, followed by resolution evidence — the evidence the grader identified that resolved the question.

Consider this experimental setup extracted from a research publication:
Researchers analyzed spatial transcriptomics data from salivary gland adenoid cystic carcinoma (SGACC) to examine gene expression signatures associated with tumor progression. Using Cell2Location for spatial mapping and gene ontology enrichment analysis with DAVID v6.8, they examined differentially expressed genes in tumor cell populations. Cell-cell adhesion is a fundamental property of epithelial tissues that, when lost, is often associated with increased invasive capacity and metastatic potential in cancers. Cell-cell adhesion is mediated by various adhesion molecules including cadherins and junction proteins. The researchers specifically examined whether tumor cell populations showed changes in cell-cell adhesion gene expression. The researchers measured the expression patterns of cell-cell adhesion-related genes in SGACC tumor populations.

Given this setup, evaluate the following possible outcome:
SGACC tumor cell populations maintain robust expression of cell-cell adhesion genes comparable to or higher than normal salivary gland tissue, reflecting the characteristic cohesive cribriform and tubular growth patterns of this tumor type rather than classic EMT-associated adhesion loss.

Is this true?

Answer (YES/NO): NO